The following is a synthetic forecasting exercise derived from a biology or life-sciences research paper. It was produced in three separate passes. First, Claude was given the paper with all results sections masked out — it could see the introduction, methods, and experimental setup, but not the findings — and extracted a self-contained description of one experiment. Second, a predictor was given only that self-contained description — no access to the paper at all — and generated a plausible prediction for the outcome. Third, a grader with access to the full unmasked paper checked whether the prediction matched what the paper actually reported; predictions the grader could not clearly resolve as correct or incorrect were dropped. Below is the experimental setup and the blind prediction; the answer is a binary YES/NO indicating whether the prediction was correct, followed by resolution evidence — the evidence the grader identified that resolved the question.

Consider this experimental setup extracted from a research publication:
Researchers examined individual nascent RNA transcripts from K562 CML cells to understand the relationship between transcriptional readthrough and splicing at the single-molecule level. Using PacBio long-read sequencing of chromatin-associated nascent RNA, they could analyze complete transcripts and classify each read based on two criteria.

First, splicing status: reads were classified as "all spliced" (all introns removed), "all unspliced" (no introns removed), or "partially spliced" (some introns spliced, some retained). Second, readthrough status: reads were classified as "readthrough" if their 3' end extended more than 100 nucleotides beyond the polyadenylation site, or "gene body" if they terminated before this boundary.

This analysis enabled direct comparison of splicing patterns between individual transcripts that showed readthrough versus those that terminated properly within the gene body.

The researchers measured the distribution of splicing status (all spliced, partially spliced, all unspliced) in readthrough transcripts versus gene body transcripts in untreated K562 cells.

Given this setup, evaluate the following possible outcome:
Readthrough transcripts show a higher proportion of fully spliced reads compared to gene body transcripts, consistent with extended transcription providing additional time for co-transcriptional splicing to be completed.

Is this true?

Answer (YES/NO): NO